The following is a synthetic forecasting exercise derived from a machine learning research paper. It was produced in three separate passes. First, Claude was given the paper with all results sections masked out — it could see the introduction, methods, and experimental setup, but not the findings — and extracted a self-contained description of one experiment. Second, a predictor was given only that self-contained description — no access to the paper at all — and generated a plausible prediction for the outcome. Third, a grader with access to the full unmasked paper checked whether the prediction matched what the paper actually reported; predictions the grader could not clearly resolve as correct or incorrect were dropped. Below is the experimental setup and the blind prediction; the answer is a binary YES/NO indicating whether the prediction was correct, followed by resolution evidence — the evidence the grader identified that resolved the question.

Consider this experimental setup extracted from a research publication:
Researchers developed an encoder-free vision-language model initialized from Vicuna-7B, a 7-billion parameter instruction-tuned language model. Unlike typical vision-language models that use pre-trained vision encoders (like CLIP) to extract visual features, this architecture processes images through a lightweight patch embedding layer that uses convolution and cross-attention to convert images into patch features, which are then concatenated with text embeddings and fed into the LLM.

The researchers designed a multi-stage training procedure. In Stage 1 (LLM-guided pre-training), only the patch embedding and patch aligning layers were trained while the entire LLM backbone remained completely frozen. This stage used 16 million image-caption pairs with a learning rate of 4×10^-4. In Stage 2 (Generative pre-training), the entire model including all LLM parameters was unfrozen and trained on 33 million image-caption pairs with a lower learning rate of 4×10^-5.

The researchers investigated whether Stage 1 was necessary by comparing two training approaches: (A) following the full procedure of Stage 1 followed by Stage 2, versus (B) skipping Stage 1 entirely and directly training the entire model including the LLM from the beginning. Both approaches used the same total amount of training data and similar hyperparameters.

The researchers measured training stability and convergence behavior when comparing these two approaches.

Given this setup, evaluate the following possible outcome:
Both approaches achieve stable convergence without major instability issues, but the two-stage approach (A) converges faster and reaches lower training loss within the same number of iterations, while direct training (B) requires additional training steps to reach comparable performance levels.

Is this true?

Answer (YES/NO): NO